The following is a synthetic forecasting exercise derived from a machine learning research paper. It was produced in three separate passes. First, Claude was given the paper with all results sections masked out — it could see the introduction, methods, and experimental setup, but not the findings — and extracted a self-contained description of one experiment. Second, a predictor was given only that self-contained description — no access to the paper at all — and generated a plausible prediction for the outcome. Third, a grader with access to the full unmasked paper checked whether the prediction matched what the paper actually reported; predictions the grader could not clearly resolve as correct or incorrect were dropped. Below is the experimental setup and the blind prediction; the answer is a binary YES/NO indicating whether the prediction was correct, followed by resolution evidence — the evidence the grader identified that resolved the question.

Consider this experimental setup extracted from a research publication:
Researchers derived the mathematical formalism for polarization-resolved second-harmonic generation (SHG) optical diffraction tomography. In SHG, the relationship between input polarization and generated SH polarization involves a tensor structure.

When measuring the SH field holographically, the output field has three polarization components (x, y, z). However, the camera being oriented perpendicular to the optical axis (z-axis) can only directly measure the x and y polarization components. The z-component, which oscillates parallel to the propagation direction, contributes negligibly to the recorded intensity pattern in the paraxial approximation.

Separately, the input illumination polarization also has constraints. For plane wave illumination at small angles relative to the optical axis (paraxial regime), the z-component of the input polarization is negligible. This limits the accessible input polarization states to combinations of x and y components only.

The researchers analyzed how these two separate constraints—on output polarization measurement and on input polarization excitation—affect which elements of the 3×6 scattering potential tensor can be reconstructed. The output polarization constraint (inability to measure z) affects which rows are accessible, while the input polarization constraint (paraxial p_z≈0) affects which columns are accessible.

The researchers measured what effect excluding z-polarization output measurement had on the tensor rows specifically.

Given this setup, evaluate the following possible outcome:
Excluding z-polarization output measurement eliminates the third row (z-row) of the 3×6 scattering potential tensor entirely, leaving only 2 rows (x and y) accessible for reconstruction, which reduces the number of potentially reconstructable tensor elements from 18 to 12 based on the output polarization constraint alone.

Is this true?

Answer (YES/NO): YES